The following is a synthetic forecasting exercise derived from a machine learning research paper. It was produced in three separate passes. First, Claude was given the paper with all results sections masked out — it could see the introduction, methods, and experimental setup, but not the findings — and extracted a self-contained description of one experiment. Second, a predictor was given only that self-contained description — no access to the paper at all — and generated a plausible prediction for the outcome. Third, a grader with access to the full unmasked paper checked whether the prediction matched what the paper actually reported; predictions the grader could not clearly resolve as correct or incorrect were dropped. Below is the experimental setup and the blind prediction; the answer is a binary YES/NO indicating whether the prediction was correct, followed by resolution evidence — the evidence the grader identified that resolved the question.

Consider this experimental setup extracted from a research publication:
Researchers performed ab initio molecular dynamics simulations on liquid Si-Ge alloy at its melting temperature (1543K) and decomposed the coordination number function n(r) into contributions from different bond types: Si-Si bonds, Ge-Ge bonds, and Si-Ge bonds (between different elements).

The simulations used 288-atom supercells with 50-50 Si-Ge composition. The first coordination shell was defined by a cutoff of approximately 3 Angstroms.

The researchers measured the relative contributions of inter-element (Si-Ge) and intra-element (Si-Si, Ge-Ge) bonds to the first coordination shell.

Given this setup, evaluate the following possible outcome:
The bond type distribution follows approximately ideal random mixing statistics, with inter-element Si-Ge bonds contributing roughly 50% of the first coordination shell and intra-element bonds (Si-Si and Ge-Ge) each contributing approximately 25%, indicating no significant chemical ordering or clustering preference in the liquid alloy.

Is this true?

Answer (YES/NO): YES